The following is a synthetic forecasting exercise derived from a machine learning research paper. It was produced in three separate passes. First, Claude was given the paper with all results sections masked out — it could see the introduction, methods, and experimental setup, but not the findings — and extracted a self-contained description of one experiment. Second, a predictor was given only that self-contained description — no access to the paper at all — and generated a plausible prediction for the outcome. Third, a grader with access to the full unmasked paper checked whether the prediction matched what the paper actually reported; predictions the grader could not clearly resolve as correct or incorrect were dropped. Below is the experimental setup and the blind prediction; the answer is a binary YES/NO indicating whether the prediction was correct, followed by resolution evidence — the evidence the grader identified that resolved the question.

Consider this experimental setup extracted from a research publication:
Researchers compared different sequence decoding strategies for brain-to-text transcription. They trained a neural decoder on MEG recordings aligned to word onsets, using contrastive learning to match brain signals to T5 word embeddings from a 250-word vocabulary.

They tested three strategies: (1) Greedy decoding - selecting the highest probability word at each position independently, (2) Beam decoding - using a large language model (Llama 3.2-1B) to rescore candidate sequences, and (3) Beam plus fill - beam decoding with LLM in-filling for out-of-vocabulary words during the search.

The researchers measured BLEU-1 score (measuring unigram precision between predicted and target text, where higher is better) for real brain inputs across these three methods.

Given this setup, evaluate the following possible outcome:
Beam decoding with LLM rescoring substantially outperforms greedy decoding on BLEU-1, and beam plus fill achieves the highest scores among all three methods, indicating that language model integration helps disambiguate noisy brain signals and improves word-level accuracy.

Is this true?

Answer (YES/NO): YES